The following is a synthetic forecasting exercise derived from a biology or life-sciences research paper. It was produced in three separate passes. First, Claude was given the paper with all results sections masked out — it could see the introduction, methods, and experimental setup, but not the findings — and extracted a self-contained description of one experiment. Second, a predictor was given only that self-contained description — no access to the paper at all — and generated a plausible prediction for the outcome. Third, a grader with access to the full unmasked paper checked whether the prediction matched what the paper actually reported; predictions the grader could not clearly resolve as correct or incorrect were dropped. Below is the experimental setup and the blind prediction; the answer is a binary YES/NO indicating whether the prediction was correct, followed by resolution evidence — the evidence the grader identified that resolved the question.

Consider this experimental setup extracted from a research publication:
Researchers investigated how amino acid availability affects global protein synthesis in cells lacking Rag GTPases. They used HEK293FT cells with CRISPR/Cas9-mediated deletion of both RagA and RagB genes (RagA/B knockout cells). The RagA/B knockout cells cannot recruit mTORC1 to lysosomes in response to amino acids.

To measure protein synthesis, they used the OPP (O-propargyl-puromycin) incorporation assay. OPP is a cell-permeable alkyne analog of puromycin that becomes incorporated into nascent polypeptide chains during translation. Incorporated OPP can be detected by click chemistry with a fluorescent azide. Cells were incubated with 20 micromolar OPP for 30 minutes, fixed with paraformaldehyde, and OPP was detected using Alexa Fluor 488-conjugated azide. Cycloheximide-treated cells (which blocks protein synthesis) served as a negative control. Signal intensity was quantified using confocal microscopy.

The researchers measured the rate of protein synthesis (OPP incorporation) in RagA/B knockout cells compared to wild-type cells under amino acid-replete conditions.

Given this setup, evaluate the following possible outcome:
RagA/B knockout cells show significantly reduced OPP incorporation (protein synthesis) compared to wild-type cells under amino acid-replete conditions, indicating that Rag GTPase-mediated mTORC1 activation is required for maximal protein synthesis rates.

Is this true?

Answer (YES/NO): NO